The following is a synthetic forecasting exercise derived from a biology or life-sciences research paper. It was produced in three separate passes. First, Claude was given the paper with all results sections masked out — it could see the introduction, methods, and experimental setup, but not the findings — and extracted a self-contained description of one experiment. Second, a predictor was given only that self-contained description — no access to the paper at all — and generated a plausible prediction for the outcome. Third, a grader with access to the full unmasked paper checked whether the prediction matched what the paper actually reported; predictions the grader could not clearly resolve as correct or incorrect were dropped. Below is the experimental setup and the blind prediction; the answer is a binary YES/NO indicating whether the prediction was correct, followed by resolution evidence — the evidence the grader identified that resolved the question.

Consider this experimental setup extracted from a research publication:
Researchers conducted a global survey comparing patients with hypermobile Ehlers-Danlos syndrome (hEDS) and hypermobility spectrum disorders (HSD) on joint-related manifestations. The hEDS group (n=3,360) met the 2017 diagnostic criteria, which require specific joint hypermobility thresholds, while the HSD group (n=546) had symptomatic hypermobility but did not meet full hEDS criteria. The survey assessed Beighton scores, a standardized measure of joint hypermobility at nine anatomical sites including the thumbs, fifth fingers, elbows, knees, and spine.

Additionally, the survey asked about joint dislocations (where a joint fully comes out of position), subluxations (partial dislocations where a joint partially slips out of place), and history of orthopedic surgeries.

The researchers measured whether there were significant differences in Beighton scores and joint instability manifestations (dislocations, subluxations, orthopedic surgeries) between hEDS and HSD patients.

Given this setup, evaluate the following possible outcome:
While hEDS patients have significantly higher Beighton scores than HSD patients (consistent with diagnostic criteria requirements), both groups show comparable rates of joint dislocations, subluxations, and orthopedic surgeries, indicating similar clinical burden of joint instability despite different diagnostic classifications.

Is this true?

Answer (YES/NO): NO